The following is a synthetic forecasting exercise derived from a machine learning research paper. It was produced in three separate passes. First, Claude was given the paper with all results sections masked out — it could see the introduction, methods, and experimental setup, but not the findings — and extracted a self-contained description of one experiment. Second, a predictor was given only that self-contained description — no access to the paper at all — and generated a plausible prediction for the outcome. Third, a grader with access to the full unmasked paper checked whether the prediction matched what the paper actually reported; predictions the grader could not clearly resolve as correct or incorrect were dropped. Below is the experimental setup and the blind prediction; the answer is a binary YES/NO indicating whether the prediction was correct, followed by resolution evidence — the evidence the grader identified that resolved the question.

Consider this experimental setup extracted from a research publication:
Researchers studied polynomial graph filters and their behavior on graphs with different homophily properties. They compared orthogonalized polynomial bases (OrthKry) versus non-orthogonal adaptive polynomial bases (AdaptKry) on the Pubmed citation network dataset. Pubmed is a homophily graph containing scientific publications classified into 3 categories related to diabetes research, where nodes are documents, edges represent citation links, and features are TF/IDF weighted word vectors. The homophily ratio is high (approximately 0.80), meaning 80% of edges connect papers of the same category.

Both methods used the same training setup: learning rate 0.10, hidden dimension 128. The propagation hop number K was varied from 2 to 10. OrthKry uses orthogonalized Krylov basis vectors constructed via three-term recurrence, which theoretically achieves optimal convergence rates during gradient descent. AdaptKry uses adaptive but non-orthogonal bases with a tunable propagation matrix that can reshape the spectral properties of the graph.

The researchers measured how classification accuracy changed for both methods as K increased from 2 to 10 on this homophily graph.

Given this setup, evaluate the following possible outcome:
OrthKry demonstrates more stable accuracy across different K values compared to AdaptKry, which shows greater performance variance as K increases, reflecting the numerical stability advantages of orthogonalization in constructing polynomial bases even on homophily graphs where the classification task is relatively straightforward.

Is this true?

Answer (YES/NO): NO